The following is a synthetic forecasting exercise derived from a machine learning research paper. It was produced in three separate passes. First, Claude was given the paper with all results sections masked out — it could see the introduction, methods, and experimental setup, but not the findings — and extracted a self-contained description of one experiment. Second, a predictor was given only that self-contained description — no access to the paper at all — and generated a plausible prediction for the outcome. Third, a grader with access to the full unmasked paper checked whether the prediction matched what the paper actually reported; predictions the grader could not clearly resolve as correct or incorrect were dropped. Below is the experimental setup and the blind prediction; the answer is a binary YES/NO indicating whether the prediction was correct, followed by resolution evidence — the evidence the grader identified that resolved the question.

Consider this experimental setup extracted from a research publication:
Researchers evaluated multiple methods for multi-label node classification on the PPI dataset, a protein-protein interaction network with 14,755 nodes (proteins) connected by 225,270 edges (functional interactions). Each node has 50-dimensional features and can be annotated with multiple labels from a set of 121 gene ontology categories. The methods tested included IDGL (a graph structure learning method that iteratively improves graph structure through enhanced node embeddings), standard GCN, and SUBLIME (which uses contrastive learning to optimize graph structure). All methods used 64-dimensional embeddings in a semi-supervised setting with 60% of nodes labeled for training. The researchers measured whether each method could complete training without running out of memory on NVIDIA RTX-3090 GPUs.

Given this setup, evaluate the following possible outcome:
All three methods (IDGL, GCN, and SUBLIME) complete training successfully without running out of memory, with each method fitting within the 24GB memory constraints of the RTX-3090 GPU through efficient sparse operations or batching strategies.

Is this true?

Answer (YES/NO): NO